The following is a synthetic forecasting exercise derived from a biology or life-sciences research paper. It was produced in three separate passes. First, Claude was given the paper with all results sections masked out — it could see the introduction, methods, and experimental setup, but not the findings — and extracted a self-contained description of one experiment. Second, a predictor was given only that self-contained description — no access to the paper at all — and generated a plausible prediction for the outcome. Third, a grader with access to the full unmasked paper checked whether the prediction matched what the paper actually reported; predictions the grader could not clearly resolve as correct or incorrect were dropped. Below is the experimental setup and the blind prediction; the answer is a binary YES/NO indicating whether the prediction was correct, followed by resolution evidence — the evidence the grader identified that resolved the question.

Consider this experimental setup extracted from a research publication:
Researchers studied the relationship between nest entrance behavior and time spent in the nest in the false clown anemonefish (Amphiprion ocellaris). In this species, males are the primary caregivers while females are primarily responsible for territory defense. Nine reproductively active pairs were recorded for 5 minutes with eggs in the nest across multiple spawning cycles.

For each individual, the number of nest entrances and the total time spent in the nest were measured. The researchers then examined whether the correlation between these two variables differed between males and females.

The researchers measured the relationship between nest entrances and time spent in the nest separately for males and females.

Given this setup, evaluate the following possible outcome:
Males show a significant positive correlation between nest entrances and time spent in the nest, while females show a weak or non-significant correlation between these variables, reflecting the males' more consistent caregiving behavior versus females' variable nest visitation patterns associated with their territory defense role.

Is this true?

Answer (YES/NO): NO